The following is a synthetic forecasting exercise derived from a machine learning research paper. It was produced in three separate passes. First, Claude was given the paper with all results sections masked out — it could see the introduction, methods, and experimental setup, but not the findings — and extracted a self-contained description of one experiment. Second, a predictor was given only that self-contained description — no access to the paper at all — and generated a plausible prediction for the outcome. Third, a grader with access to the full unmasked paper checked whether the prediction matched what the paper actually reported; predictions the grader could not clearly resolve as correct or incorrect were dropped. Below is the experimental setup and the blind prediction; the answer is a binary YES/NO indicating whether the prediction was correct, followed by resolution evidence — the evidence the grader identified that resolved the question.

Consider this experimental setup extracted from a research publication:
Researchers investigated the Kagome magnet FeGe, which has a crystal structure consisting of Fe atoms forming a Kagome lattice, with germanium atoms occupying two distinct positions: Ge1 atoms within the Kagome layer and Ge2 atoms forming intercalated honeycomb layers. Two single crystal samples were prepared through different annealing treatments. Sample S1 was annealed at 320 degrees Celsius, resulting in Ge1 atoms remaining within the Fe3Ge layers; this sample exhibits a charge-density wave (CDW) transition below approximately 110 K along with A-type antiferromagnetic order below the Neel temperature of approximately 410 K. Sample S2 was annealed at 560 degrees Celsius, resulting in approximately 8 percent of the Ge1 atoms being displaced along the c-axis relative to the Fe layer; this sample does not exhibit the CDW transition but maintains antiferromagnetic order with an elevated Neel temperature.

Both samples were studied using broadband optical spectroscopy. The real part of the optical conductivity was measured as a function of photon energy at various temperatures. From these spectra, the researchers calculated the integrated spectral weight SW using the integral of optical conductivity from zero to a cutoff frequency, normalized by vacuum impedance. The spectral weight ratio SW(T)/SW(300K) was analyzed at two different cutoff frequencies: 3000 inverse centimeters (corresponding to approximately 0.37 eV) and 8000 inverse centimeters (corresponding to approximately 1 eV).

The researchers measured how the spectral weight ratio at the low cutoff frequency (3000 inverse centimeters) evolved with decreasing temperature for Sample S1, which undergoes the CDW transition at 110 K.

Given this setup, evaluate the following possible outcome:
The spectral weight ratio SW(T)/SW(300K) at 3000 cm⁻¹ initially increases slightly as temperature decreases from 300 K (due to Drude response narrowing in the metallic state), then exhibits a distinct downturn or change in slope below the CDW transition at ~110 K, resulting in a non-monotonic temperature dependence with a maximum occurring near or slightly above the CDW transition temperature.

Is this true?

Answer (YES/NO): NO